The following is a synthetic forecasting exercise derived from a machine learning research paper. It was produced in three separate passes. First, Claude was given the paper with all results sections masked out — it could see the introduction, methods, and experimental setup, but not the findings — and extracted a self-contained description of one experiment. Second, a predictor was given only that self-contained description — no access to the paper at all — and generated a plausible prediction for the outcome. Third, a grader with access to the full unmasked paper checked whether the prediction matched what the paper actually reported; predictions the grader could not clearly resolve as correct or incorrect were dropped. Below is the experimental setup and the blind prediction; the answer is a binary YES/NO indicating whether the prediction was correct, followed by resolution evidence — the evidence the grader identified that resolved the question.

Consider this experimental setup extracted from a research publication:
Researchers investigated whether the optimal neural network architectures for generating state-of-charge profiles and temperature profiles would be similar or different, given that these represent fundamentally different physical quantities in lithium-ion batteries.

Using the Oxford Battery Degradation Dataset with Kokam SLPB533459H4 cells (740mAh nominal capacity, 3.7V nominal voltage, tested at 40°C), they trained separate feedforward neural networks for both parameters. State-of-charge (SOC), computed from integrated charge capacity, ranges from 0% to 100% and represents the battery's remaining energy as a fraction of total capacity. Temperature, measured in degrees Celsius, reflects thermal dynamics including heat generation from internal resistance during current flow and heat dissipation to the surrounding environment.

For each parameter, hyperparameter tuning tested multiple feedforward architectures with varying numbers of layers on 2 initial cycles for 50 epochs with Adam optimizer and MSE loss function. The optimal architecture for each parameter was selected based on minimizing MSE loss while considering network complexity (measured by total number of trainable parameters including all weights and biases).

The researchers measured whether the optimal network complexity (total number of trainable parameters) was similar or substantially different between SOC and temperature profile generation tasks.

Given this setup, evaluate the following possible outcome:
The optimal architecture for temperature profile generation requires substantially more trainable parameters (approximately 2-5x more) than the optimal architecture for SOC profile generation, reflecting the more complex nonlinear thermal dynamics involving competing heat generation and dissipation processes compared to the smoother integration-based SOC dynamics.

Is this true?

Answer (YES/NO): NO